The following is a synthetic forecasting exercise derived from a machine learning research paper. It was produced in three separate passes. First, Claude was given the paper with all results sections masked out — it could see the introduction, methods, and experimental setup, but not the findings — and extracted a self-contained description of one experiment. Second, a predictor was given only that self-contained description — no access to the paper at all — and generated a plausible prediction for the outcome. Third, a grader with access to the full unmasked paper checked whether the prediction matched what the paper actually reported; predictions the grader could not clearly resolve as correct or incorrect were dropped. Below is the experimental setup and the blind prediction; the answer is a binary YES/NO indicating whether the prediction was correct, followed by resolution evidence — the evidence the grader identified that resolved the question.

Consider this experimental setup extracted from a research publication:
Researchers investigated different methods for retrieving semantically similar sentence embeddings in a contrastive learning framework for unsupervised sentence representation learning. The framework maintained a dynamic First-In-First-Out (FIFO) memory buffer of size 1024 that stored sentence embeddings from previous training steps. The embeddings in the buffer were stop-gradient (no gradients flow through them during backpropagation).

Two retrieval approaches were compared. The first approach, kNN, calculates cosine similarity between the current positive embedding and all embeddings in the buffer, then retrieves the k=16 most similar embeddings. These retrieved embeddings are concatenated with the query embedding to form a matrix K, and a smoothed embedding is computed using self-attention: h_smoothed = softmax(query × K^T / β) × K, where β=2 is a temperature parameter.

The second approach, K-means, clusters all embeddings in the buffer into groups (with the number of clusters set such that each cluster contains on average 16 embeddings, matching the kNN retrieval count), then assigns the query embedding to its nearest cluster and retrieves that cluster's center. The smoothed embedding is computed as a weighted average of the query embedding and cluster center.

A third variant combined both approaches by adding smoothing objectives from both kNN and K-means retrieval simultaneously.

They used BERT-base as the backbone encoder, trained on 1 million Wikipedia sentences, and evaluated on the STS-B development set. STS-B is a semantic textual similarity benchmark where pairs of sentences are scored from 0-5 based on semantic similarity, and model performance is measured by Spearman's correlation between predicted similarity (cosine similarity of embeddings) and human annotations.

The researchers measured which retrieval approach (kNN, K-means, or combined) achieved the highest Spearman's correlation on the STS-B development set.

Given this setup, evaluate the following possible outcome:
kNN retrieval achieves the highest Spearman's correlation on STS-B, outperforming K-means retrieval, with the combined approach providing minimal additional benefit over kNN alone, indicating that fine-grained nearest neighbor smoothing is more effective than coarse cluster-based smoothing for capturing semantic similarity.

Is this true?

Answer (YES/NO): YES